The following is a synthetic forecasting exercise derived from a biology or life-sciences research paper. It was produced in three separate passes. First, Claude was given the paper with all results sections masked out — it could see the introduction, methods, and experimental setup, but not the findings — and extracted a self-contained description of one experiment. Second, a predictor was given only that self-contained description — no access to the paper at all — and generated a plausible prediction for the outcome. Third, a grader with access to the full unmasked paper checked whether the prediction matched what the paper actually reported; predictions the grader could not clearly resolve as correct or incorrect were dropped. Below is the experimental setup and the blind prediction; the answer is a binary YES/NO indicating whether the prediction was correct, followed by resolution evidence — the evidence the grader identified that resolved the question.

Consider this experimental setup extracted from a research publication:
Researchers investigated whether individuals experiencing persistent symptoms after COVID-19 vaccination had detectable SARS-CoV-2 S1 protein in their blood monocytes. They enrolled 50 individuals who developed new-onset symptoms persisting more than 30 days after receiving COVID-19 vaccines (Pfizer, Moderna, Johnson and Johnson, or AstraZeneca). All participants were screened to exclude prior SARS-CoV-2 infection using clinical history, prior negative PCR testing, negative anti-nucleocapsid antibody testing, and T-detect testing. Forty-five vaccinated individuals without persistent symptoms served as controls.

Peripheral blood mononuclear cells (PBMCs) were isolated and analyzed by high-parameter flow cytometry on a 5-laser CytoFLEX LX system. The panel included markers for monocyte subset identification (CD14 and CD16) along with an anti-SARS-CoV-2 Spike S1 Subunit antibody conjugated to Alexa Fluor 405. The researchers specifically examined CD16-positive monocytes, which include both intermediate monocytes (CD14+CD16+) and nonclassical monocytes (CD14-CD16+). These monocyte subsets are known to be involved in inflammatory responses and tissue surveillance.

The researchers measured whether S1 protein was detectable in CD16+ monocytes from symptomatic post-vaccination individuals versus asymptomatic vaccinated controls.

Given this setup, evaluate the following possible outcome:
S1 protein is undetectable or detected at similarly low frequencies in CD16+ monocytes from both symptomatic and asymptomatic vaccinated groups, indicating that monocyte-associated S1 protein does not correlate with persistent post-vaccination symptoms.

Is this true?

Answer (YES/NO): NO